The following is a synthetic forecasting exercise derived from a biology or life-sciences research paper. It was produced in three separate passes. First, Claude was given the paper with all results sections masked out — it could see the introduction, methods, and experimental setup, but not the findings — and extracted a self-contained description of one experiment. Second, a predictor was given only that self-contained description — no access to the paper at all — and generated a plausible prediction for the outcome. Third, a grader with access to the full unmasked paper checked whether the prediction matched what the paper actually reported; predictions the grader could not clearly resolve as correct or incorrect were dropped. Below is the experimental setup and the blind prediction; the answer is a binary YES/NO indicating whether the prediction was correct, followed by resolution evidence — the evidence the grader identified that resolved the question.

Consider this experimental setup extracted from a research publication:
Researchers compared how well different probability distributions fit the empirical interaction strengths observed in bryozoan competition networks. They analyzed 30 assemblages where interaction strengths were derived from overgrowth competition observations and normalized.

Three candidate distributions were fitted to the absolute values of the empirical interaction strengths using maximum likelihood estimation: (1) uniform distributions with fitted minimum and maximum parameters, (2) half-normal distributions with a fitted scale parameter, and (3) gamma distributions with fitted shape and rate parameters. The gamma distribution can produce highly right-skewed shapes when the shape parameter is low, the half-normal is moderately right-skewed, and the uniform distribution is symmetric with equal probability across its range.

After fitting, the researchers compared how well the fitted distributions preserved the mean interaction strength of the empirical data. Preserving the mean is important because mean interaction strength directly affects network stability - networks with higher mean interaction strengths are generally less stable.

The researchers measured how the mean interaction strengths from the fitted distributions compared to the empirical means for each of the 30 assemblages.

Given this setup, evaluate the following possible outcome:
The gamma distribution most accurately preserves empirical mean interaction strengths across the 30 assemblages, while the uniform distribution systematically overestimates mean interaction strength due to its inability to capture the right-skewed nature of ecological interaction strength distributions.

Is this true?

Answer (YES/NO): YES